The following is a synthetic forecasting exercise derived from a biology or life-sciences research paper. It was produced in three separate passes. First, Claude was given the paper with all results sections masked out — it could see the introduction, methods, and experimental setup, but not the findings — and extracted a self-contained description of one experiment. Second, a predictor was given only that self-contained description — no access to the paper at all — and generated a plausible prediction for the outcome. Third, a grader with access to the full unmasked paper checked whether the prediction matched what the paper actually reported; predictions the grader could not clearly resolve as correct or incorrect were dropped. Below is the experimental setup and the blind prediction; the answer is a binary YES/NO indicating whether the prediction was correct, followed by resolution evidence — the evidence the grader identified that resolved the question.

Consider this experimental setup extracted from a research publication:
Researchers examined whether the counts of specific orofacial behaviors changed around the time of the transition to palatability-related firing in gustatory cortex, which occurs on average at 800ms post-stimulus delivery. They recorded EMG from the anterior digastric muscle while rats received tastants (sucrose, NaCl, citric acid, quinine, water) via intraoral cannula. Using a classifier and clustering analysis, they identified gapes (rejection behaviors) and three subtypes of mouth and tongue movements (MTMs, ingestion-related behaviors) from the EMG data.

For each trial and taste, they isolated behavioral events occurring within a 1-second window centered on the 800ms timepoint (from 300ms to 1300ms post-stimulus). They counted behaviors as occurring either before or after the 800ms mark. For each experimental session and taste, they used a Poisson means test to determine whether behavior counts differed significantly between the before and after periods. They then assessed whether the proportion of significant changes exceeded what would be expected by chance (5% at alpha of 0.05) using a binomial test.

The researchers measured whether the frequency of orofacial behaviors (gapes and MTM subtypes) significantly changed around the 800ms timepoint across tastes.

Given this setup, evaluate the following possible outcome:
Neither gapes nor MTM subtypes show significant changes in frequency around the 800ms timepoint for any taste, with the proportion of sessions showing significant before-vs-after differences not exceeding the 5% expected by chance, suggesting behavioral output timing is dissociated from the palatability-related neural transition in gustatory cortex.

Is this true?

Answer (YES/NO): NO